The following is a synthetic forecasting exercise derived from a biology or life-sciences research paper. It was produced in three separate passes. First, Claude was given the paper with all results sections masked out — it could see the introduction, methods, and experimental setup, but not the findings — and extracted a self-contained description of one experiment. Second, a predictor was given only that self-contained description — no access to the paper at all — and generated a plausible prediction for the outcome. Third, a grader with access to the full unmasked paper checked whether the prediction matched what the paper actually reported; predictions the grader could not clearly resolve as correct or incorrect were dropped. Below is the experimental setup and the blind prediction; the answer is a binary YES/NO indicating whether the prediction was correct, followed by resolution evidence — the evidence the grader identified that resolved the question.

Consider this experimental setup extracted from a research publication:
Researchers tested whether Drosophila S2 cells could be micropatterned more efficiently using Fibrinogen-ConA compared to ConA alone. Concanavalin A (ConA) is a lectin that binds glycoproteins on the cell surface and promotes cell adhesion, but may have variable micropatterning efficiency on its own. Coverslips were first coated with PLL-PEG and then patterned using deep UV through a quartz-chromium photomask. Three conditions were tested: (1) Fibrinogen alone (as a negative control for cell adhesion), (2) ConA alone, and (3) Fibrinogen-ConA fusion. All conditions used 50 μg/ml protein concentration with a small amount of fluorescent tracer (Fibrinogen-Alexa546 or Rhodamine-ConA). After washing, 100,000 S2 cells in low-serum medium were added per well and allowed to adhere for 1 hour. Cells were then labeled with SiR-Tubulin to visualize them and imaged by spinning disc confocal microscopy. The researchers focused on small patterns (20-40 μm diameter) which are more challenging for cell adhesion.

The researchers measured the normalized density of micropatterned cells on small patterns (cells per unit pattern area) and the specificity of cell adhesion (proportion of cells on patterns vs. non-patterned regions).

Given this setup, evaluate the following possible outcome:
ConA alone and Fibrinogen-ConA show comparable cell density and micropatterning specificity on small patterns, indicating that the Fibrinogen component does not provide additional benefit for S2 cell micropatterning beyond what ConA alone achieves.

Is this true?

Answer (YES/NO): NO